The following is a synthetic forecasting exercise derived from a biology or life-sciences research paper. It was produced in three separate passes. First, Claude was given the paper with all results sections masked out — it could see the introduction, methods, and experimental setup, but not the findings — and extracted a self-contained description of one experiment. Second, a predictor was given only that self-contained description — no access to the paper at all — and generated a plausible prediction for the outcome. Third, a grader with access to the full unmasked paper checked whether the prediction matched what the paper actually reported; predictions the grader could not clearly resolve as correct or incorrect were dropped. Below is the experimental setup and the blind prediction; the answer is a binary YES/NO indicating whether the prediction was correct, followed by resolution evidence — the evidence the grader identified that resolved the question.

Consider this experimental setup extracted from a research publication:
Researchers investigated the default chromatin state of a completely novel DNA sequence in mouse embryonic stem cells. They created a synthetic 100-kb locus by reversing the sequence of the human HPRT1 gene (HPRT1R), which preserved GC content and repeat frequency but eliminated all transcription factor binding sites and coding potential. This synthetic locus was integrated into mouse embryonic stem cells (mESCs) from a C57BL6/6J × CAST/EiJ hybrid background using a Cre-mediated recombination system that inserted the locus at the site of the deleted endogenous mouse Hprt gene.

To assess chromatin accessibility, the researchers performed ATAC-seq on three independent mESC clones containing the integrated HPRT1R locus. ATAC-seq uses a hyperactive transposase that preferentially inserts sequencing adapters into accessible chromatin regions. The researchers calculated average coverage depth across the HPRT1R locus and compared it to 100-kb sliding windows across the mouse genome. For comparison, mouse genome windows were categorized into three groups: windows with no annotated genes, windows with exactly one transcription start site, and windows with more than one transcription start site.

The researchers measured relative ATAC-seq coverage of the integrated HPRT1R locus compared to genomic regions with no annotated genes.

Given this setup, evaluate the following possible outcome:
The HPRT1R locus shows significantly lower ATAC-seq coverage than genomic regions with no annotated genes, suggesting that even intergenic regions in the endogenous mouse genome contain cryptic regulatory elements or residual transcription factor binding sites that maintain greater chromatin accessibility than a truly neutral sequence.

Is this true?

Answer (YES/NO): NO